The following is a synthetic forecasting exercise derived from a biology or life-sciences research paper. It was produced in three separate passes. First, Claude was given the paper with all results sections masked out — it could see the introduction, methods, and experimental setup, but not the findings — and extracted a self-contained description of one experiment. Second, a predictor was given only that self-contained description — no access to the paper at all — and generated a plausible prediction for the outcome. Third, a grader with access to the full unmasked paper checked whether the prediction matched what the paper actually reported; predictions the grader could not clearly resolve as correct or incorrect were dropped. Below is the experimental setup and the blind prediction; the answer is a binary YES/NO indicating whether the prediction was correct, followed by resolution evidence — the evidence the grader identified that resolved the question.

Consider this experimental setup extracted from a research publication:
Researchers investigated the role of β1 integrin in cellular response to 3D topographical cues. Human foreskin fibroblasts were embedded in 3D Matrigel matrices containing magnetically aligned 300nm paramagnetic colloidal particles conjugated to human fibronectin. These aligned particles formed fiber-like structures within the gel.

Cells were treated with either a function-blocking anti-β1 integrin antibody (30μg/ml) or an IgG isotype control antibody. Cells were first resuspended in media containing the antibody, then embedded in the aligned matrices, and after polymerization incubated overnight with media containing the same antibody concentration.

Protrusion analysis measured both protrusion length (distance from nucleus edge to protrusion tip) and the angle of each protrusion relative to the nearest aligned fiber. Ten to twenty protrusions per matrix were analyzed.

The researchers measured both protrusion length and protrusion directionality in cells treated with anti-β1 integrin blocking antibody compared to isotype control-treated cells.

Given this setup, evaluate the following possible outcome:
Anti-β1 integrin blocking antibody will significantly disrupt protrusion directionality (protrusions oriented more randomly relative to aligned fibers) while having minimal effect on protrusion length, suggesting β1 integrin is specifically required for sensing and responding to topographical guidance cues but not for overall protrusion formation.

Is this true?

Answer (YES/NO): NO